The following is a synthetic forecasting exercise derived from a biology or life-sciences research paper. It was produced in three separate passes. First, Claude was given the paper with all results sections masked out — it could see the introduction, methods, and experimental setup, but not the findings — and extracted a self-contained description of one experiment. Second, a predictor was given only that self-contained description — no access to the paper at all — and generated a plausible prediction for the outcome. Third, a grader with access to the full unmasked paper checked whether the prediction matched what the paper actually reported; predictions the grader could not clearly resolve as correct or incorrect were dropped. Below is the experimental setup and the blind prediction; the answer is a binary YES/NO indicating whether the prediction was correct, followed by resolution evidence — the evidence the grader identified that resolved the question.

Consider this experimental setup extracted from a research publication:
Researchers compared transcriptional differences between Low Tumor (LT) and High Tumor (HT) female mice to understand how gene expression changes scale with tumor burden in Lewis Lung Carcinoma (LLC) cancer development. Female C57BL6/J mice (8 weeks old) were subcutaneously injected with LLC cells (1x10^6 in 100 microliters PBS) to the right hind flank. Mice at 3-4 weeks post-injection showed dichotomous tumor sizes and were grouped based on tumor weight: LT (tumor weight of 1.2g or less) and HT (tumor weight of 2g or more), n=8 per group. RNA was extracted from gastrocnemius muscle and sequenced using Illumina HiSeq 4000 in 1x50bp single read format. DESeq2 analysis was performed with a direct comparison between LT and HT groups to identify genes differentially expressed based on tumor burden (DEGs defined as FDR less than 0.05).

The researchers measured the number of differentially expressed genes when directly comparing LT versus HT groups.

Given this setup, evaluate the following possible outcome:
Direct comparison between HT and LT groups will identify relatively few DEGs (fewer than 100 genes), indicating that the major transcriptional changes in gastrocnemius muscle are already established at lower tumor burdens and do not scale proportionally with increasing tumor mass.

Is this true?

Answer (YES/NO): NO